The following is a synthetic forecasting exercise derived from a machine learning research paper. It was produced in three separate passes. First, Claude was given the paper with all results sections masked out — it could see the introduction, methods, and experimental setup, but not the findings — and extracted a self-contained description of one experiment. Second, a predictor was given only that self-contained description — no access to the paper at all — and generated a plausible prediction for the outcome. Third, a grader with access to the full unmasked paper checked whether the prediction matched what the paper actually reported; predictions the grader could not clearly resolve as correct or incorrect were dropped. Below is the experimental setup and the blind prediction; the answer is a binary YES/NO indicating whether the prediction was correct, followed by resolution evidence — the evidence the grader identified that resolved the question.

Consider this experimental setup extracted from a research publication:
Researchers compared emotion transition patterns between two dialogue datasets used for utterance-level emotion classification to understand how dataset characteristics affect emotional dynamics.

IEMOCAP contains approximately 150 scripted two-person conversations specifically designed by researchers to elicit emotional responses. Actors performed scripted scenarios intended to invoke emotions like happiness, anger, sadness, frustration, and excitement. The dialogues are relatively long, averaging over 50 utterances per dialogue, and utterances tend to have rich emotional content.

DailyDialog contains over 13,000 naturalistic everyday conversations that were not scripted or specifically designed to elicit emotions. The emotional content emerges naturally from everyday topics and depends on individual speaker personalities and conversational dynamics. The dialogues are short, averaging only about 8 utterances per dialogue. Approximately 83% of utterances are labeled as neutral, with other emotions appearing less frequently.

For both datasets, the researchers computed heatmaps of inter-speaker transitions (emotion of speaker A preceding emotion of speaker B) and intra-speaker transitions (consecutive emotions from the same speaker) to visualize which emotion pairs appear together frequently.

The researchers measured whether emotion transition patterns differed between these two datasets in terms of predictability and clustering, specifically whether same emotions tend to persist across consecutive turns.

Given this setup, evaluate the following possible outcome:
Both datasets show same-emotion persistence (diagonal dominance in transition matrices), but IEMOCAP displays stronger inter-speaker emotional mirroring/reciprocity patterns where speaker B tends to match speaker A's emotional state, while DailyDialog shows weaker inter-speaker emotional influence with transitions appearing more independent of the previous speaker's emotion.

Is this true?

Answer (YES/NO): NO